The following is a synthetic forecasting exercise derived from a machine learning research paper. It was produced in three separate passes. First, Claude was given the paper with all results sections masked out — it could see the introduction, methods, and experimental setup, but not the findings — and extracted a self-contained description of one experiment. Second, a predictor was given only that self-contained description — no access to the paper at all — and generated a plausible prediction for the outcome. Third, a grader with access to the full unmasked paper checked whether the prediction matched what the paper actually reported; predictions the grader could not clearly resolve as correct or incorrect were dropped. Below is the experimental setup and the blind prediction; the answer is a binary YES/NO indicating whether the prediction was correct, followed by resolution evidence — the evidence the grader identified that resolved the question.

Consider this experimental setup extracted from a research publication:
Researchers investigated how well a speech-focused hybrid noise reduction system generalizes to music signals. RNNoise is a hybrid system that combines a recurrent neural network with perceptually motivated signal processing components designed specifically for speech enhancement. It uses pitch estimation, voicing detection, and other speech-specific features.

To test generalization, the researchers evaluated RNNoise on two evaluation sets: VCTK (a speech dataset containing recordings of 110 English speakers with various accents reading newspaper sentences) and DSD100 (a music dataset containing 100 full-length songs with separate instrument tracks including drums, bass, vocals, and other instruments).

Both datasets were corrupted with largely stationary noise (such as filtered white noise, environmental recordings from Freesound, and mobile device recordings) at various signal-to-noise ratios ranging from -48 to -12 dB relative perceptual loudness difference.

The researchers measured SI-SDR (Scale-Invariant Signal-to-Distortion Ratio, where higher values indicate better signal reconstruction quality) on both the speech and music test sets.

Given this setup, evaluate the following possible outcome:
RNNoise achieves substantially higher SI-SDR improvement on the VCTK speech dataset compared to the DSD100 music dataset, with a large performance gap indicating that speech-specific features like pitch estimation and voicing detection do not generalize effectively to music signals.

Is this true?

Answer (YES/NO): NO